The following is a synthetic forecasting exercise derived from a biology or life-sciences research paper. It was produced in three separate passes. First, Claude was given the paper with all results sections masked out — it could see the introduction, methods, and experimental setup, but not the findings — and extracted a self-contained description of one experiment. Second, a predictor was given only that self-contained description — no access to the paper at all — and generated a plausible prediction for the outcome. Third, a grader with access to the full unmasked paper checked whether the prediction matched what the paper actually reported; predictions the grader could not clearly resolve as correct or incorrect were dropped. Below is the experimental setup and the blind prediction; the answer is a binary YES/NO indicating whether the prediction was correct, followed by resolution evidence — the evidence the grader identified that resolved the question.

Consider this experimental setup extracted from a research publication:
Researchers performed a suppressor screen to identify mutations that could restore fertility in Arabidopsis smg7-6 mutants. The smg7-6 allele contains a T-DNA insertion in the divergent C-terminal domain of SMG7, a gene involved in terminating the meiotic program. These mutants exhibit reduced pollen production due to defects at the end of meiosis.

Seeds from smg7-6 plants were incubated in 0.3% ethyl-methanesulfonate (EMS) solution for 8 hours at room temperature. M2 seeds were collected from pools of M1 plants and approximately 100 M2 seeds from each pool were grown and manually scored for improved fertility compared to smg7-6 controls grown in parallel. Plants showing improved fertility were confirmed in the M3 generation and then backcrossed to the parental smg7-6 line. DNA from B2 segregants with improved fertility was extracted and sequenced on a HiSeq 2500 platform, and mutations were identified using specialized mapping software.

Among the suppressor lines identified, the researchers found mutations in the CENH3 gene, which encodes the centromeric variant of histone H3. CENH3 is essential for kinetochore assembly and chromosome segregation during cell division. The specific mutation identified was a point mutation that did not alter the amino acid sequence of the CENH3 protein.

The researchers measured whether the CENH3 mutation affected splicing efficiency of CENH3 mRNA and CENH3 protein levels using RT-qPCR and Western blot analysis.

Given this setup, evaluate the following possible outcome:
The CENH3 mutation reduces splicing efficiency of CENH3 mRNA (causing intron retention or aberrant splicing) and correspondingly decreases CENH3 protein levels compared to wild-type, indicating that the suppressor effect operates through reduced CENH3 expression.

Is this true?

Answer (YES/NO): YES